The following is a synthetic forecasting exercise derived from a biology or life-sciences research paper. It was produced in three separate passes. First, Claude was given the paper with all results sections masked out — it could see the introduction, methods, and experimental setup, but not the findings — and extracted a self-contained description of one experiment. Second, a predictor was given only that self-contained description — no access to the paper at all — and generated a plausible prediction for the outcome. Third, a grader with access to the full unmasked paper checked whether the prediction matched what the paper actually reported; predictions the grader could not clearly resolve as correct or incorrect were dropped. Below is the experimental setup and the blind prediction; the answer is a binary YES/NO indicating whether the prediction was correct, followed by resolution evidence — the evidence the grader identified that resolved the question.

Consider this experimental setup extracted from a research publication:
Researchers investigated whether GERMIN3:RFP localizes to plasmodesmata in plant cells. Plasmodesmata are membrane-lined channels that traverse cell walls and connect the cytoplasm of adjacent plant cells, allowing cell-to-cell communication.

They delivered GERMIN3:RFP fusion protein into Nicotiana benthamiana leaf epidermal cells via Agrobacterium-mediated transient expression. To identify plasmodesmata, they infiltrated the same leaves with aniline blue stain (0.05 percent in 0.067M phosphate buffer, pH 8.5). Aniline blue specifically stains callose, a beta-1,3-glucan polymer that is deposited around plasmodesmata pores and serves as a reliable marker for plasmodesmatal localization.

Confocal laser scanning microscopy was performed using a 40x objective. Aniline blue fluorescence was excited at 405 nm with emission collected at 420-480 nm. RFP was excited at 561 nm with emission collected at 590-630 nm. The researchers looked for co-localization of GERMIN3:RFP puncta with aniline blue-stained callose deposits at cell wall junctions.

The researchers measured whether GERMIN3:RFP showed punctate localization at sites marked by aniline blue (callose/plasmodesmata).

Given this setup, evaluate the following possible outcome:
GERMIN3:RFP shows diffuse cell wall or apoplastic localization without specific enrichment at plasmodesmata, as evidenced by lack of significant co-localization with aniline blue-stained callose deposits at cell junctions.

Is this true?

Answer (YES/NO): NO